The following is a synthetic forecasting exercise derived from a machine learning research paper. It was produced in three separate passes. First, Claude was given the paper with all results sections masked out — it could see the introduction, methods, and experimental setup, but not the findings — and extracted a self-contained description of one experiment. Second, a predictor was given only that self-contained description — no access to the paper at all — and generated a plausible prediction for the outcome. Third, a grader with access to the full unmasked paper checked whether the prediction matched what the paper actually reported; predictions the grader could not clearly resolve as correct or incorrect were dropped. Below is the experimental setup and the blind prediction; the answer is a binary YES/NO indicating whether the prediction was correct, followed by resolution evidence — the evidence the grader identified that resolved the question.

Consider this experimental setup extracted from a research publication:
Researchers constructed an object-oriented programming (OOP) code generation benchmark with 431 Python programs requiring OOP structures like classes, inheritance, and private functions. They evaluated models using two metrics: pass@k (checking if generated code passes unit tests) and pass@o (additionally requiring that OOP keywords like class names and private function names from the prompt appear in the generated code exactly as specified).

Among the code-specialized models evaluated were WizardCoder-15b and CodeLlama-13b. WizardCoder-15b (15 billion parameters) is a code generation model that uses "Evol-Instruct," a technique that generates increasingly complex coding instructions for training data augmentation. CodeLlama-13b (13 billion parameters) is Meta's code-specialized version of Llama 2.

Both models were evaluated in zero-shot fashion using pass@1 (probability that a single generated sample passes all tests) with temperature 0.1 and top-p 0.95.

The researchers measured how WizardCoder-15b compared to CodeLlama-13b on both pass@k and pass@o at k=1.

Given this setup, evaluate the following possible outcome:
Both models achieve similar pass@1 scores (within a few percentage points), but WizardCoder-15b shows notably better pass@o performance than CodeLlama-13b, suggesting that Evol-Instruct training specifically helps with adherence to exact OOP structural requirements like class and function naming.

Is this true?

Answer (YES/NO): NO